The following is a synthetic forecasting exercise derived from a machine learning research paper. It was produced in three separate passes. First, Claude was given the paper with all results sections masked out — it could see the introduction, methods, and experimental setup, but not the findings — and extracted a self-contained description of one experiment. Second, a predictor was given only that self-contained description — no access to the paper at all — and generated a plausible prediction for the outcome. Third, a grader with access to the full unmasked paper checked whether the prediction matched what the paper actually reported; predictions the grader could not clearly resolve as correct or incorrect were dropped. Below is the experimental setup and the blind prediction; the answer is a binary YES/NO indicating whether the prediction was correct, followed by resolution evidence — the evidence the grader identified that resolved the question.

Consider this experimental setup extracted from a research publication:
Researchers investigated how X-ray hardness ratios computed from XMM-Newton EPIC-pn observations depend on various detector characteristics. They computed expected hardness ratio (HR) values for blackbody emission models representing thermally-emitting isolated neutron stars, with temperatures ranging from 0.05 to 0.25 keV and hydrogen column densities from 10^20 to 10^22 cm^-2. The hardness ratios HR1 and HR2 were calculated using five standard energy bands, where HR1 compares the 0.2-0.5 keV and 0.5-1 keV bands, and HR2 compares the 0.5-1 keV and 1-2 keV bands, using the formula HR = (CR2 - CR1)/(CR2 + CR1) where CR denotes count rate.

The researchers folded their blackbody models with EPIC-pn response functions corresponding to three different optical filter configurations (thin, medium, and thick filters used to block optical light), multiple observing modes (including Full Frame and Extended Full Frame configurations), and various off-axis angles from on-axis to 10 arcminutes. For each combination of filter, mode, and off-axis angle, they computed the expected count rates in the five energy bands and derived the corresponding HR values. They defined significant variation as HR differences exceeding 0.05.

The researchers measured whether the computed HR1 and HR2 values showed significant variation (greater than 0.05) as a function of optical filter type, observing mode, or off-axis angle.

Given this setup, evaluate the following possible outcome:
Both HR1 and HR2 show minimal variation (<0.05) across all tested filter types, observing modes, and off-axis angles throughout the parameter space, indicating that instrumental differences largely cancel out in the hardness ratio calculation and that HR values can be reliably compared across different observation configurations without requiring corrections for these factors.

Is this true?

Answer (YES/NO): NO